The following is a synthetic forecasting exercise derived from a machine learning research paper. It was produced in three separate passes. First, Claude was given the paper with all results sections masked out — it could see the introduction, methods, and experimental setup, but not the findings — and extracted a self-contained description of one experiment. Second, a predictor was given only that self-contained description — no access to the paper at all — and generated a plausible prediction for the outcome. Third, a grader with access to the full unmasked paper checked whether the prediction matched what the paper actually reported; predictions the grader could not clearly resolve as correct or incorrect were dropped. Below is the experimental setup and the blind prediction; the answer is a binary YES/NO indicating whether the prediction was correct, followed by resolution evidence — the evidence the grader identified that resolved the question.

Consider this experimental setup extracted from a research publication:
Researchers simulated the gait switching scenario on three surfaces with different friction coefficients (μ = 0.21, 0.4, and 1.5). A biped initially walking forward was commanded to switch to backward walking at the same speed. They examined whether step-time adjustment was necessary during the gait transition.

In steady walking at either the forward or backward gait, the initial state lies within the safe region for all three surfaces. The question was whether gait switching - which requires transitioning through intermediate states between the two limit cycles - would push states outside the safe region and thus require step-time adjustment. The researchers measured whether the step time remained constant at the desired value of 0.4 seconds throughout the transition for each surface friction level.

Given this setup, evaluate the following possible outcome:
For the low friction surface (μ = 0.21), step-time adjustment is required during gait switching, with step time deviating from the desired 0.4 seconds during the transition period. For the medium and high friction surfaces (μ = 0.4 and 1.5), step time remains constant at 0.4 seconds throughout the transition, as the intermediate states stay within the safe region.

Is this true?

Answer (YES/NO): NO